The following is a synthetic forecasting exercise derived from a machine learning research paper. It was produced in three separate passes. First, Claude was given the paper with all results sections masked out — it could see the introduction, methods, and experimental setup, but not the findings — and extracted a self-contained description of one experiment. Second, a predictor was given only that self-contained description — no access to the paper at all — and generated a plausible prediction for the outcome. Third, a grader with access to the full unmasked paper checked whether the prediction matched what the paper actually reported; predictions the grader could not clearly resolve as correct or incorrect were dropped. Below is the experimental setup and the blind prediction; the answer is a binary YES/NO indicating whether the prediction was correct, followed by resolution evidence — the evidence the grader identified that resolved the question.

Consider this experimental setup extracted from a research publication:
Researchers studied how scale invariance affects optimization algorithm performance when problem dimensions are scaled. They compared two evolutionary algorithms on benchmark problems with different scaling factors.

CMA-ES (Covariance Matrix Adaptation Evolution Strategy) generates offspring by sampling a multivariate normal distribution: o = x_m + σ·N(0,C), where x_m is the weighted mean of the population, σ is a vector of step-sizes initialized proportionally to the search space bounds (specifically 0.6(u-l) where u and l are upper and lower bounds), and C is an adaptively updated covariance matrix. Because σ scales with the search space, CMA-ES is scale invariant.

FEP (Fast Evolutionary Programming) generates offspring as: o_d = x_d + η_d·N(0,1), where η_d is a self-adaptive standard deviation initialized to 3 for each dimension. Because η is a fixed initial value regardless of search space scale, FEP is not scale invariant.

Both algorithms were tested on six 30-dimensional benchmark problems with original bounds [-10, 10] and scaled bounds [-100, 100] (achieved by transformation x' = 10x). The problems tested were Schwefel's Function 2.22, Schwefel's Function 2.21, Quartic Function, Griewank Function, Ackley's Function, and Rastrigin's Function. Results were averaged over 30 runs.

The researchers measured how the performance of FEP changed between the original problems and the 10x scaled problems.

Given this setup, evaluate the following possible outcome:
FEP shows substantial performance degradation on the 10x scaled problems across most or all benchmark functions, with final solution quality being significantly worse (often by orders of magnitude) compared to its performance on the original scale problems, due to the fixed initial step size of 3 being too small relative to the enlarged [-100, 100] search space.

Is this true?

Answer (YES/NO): YES